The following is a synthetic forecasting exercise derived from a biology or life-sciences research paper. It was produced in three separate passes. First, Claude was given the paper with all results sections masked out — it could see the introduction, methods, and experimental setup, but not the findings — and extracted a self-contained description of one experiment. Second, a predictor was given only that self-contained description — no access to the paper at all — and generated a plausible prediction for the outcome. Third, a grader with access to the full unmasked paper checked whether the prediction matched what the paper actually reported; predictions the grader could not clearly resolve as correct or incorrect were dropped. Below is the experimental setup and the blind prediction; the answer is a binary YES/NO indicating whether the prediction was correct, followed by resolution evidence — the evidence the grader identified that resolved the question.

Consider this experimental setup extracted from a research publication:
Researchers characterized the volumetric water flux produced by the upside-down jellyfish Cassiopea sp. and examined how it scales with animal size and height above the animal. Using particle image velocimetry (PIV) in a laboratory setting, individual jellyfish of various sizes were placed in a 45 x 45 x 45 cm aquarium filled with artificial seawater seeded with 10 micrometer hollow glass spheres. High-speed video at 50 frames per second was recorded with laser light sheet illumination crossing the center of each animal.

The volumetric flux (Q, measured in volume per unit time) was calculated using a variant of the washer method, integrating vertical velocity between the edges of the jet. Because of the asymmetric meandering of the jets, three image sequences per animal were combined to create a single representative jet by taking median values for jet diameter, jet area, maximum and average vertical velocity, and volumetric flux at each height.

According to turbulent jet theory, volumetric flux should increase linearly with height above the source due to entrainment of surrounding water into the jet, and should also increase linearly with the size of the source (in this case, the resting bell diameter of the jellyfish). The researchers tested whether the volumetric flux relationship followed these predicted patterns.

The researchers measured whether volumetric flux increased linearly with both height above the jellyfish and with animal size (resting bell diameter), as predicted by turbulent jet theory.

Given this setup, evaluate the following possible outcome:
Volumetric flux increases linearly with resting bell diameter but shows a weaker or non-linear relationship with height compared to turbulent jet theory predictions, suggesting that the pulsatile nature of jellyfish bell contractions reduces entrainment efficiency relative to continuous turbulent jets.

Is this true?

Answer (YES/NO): NO